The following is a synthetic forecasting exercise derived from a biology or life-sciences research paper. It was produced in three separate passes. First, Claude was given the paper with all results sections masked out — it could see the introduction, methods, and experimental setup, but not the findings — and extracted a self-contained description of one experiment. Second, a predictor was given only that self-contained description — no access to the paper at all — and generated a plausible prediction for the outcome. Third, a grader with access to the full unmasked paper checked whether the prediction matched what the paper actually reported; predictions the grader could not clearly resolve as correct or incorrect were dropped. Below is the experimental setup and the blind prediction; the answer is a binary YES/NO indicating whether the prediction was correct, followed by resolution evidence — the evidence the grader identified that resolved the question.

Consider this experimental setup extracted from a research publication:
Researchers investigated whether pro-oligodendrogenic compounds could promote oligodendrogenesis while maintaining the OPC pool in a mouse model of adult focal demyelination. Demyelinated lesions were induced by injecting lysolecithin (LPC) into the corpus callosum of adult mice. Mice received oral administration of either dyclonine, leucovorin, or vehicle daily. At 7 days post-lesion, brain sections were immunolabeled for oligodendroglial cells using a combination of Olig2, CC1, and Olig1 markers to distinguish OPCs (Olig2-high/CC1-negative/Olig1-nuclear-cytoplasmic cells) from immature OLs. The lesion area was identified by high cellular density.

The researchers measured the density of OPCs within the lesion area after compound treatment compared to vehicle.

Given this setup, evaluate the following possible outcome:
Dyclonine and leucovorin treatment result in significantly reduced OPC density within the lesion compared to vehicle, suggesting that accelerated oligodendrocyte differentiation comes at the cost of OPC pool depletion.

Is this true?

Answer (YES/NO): NO